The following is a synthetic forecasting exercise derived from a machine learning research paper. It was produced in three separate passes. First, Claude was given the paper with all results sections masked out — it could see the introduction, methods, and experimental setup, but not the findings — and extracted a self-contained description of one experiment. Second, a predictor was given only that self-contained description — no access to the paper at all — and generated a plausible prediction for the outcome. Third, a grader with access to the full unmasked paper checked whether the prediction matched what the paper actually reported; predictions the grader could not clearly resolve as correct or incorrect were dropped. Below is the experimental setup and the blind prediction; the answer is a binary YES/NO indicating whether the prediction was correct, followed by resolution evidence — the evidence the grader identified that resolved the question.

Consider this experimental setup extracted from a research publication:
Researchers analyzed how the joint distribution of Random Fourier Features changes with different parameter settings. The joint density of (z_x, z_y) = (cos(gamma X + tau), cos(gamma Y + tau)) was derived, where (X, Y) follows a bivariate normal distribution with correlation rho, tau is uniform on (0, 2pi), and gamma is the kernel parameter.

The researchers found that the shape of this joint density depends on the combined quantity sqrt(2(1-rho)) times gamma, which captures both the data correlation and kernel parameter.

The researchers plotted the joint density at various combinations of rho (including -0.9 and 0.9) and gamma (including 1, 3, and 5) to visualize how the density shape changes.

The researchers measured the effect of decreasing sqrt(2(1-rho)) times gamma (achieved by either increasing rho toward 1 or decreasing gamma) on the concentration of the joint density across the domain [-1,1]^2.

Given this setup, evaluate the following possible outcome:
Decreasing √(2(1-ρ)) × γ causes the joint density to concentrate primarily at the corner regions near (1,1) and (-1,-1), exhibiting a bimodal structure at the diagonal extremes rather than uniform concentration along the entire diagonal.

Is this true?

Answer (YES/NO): YES